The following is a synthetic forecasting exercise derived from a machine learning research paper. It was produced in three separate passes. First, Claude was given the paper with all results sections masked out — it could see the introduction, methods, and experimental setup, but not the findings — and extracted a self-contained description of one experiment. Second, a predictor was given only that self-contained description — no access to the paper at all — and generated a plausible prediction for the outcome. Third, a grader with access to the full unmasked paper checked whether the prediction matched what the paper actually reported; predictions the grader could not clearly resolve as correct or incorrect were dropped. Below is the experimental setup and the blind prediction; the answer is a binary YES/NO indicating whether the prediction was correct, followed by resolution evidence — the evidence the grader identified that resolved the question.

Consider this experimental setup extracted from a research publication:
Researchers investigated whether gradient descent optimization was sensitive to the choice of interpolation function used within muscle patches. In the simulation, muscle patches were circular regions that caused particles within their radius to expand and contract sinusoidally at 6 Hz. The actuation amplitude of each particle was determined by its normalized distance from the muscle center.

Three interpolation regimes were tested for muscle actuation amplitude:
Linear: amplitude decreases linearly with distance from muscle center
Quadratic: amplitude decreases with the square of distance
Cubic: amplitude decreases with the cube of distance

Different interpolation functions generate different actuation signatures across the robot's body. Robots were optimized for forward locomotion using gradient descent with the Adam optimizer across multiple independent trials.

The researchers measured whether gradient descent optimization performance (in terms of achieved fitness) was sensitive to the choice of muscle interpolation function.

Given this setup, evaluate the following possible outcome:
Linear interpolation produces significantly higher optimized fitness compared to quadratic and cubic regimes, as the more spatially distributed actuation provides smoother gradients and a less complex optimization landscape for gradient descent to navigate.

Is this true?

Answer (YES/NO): NO